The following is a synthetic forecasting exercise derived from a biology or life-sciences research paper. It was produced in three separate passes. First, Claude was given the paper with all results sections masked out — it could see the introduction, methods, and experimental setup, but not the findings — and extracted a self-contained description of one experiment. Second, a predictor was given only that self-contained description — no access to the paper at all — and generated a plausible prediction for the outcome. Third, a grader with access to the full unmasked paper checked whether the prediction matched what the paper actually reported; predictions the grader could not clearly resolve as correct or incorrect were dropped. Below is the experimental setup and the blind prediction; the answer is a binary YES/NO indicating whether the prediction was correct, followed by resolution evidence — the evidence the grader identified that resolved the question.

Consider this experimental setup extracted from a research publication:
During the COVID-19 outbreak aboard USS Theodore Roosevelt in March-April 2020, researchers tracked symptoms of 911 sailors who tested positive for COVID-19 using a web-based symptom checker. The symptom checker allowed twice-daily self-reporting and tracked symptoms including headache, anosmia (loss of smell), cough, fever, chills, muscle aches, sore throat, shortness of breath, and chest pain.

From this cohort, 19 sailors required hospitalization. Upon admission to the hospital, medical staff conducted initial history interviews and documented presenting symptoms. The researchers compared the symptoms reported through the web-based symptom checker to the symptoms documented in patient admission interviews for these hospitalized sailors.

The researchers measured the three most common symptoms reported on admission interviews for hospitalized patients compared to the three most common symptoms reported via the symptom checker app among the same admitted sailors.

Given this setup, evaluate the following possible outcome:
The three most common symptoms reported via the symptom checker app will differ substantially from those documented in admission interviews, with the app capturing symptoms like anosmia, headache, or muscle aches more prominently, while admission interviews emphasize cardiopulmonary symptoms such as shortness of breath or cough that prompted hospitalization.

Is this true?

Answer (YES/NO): YES